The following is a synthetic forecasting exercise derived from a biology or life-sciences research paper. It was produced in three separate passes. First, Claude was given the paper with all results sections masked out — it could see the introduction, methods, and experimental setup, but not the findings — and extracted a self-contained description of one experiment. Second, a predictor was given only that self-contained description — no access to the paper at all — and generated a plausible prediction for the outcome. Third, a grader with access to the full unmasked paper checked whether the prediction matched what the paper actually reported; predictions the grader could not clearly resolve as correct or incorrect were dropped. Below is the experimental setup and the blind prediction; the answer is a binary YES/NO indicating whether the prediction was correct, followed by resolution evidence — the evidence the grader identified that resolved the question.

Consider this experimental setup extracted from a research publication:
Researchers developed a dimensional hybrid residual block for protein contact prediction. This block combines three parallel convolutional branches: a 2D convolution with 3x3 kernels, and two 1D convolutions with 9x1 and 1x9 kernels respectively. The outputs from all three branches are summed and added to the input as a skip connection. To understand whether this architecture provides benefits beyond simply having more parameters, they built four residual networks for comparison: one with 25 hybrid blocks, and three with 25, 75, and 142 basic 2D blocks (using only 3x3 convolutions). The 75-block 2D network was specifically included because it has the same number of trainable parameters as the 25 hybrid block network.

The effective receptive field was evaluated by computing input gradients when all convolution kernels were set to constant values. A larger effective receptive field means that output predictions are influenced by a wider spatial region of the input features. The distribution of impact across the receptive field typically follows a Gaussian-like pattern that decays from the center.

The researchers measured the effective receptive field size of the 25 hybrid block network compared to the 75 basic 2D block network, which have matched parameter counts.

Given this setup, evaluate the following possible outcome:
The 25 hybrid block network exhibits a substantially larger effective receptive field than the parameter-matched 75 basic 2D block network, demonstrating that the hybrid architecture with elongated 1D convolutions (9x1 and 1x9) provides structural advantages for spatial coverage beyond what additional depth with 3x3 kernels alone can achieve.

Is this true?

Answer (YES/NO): YES